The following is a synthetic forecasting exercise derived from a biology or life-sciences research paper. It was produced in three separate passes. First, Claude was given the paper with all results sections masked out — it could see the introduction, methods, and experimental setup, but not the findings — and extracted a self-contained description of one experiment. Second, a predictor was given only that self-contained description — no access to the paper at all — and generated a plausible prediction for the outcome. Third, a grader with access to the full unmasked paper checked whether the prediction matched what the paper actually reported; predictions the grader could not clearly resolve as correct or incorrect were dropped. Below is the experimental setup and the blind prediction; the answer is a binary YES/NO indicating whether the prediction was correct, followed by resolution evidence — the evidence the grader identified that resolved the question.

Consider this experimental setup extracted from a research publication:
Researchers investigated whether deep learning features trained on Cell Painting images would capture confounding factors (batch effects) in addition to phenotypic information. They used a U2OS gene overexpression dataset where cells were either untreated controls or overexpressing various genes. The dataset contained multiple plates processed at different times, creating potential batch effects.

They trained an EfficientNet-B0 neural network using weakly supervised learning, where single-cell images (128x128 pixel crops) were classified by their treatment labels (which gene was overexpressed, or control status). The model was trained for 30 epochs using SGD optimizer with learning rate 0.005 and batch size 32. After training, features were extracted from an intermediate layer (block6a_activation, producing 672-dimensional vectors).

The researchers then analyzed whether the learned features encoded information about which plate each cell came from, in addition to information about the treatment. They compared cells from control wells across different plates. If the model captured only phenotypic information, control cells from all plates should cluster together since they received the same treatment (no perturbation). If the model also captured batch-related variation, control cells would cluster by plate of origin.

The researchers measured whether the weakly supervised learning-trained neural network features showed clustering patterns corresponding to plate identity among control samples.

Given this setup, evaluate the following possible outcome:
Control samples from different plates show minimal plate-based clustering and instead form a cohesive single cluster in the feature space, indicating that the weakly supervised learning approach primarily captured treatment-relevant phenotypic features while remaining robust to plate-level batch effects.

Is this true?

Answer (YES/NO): NO